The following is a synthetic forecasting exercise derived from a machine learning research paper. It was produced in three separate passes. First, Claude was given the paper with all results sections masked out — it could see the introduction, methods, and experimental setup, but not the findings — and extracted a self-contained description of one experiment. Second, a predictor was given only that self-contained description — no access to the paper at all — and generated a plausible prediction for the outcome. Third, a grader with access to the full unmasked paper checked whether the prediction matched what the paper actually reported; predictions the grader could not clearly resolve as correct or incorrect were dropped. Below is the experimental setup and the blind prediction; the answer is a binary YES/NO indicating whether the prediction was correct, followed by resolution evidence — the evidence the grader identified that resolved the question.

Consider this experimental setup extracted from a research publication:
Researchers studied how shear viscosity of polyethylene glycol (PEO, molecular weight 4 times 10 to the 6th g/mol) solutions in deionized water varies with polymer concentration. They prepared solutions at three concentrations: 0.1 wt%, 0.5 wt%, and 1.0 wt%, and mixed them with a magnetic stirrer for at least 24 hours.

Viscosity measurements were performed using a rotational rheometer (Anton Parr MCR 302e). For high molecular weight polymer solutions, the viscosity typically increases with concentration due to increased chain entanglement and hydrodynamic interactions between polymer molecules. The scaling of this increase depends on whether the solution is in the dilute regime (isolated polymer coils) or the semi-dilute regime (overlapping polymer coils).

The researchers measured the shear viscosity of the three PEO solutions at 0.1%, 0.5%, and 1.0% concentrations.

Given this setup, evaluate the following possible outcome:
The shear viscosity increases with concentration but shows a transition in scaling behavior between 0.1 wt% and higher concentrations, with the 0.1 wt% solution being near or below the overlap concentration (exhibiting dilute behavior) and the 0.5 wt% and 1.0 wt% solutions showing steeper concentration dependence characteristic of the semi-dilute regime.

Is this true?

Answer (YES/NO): YES